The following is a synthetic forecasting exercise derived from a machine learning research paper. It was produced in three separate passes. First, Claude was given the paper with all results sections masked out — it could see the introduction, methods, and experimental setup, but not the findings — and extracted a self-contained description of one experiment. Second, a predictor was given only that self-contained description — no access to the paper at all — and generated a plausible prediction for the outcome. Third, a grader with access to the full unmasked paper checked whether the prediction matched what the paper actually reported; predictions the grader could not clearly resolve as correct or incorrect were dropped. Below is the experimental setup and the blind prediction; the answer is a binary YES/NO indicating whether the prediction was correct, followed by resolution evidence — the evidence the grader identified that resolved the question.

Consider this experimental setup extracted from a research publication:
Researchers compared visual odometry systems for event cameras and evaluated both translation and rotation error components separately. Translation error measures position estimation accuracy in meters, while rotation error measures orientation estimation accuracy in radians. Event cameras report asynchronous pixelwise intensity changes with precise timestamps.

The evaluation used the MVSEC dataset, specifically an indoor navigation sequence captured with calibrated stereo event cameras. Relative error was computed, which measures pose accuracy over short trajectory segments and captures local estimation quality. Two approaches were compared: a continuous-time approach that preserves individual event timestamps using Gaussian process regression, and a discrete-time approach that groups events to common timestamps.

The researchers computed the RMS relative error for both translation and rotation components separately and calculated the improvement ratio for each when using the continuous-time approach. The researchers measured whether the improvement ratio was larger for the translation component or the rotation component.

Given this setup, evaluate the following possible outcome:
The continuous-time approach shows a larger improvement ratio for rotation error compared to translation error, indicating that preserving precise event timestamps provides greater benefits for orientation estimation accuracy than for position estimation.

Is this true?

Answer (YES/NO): NO